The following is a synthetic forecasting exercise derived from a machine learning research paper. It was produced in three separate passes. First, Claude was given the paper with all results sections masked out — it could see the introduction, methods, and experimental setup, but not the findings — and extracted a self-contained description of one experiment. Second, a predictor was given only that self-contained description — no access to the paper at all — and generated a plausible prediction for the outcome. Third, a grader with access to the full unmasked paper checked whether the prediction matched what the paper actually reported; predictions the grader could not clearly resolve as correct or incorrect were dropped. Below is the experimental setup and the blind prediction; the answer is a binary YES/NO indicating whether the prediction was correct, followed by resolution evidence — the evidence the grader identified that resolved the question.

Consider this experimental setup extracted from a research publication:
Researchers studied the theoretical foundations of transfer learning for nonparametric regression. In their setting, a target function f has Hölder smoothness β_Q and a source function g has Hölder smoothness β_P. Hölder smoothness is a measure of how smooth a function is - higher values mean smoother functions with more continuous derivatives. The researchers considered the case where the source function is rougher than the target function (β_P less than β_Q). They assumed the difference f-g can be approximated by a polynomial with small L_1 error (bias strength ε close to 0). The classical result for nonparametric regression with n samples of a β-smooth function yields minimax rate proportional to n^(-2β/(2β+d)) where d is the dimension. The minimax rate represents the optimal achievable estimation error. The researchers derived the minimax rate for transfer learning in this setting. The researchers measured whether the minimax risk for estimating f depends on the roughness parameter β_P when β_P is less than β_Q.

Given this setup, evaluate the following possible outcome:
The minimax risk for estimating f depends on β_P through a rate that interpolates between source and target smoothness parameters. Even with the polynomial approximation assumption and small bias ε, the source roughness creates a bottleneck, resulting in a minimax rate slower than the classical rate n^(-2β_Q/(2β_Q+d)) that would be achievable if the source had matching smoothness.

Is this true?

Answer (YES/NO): NO